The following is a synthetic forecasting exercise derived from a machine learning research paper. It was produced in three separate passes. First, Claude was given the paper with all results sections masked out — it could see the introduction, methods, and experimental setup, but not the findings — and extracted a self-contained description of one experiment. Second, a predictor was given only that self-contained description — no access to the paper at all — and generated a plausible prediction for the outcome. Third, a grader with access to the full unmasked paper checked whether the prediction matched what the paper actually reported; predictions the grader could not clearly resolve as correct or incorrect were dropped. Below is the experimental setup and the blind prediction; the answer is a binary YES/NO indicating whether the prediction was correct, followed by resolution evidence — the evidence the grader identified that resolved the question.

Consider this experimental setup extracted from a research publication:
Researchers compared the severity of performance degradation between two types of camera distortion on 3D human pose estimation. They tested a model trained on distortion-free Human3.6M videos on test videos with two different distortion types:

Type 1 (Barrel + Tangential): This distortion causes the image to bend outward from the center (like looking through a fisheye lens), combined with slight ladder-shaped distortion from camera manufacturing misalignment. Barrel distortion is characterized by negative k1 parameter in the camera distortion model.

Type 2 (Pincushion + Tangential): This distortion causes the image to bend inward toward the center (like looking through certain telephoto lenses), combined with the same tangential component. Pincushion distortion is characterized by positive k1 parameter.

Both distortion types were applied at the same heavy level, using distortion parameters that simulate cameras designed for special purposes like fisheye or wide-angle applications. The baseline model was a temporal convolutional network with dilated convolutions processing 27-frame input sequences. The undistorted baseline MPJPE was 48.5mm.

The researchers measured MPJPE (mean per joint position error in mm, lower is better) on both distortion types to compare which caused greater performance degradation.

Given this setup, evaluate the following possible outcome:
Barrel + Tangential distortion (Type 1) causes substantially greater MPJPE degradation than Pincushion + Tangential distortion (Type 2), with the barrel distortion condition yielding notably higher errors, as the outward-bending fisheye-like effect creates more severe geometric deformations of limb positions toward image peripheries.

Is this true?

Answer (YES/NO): NO